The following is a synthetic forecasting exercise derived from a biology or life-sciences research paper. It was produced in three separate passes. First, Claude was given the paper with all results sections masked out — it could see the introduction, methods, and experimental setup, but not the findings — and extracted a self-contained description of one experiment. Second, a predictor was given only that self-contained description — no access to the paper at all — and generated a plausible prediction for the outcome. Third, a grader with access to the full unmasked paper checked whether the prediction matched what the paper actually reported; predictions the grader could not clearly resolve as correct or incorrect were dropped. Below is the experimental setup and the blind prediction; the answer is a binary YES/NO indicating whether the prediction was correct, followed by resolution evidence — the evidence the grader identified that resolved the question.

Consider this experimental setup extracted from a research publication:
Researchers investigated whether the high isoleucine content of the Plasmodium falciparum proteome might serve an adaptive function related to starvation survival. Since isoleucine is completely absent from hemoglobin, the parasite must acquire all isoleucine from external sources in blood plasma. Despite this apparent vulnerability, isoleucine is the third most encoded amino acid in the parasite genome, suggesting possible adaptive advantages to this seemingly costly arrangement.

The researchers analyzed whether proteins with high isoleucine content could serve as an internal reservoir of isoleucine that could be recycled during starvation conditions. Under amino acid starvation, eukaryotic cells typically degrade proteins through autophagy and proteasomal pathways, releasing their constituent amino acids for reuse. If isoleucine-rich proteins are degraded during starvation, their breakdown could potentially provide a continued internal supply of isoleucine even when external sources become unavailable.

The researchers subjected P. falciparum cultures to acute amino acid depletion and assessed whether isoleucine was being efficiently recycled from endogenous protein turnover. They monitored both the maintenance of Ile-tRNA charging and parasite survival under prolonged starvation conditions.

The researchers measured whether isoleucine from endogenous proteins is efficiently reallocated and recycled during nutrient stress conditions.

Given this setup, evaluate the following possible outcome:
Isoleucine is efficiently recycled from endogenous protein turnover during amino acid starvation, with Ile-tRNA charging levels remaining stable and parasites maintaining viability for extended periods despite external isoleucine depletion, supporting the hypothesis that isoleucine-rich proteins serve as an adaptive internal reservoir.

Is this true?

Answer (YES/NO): NO